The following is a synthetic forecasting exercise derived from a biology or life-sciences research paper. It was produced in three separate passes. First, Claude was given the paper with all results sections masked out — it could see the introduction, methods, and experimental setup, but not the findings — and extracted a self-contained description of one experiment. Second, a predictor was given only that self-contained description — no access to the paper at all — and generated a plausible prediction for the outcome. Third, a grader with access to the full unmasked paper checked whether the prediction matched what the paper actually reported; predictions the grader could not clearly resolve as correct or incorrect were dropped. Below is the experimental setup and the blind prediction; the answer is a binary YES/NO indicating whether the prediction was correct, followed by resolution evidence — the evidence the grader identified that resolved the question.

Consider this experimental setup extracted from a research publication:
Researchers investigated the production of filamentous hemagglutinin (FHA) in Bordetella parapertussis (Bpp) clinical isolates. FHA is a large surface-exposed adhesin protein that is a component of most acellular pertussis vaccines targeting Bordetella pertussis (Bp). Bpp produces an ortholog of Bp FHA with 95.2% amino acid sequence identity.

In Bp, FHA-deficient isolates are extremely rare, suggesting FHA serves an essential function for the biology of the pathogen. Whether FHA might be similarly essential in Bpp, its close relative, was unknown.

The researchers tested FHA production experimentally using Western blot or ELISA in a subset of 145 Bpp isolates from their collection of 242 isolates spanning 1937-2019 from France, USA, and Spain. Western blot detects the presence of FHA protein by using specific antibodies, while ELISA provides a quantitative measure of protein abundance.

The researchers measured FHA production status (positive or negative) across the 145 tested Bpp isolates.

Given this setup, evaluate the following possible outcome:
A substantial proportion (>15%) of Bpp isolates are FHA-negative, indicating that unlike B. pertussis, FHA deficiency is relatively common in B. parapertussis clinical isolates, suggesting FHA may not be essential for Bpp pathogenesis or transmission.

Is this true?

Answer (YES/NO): NO